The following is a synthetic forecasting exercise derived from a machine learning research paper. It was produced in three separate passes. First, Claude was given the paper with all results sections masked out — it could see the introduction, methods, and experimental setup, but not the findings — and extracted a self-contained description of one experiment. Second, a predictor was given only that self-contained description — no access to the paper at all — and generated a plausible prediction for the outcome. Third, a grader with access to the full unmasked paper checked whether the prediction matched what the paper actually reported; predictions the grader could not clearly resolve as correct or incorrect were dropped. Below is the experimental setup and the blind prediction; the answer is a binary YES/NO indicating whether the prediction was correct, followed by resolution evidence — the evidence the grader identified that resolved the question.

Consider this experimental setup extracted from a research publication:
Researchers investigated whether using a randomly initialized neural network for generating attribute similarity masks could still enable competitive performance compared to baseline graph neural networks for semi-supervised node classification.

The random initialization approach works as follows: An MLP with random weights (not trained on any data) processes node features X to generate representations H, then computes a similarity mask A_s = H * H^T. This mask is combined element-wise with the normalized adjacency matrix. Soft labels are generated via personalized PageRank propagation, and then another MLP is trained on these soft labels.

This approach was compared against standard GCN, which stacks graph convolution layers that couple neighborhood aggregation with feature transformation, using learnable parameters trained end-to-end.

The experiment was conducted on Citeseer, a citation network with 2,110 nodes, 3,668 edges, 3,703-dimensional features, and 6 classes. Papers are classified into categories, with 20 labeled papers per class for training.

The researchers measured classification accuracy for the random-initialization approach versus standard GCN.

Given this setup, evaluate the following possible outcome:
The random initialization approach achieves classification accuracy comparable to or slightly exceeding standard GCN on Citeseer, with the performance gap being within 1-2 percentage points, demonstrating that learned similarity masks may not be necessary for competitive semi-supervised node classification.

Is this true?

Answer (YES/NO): NO